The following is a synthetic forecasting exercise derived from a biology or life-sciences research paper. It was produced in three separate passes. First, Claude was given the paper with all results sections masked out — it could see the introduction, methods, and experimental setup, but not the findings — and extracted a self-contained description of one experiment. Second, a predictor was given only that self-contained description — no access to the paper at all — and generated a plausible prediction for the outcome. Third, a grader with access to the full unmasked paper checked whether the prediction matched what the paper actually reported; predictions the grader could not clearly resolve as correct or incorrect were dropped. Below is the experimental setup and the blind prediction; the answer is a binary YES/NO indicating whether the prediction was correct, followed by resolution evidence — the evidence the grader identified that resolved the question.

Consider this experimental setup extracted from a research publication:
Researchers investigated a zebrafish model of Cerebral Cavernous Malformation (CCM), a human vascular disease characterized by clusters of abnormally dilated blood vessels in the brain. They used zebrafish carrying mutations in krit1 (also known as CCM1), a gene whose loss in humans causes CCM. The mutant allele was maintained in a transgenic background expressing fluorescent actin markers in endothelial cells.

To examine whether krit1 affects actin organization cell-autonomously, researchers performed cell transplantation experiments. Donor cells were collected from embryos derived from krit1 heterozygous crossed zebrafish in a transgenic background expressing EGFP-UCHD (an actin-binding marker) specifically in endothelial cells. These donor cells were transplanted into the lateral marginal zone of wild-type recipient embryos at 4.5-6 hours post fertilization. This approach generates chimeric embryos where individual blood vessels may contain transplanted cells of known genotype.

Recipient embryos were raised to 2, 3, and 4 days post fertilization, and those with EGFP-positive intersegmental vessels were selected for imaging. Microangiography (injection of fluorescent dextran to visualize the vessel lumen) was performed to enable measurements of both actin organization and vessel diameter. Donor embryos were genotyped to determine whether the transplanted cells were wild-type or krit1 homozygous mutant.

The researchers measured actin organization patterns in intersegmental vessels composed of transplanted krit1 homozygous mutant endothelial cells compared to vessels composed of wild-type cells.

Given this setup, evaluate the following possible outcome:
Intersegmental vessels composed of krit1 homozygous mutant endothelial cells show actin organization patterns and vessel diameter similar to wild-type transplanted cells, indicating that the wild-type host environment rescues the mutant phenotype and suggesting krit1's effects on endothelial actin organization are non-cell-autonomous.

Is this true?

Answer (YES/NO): NO